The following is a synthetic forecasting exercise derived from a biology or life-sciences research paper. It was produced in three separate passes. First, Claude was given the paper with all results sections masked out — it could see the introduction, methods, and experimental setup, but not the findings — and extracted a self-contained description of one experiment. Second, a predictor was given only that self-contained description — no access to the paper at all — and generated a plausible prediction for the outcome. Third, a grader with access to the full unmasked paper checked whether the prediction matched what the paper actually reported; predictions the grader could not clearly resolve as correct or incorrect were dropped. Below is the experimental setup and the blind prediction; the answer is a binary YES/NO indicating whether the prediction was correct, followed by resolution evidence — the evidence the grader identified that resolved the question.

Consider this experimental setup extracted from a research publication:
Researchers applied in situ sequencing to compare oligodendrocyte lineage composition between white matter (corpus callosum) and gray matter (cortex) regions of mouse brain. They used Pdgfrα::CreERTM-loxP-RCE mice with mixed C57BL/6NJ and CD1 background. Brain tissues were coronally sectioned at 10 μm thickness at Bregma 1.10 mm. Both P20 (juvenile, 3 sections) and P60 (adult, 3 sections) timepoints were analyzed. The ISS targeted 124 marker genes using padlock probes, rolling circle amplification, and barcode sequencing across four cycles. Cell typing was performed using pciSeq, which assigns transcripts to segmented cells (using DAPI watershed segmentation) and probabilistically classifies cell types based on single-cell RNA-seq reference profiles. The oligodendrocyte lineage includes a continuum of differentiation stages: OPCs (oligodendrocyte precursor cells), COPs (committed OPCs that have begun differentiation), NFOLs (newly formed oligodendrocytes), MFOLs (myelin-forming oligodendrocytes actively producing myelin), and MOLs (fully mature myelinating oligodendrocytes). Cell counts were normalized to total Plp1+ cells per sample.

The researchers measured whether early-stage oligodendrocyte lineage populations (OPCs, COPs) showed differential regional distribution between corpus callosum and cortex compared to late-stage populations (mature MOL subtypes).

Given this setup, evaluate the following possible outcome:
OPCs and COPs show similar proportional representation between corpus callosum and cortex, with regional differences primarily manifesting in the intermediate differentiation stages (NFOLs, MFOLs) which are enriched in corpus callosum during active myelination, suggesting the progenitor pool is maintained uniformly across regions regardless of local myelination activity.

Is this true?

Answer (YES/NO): NO